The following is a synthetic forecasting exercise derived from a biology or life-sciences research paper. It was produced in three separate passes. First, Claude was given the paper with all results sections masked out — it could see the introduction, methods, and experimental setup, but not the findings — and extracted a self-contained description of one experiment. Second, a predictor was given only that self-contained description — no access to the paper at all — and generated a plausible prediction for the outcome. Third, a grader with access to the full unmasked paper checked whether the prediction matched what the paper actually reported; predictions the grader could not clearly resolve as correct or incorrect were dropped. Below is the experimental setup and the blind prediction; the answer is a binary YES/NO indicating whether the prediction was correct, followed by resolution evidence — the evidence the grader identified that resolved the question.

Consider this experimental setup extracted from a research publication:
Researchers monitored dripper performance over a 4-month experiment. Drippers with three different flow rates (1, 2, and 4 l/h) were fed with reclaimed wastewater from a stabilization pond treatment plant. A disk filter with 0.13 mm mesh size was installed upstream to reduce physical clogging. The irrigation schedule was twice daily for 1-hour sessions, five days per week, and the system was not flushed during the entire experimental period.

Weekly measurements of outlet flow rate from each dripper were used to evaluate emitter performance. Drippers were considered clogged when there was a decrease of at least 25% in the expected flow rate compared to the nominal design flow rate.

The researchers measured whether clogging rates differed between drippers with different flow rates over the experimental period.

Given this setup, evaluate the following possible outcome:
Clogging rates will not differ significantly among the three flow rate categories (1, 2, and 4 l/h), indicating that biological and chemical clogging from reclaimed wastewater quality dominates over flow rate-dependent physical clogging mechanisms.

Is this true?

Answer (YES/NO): NO